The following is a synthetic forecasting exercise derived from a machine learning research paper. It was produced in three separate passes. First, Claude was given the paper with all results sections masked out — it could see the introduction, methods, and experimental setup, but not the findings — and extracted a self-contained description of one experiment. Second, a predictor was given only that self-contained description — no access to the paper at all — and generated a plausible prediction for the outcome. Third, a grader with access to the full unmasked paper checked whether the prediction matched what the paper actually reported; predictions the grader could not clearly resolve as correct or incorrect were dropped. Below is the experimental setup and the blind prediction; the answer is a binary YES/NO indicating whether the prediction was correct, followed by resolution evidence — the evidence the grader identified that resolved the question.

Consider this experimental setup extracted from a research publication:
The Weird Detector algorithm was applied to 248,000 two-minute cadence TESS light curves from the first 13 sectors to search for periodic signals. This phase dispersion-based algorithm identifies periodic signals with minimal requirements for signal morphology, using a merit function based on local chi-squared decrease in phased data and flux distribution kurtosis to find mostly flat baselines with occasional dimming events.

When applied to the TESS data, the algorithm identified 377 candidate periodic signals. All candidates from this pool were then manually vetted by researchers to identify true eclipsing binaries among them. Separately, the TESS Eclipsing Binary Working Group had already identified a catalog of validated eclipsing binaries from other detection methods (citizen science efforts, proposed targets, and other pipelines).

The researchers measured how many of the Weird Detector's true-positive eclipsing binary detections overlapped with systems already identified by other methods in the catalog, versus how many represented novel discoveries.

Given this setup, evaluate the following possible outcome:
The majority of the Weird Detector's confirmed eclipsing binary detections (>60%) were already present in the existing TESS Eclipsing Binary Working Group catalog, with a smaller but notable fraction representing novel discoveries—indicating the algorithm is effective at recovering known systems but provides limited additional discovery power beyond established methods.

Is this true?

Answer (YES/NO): NO